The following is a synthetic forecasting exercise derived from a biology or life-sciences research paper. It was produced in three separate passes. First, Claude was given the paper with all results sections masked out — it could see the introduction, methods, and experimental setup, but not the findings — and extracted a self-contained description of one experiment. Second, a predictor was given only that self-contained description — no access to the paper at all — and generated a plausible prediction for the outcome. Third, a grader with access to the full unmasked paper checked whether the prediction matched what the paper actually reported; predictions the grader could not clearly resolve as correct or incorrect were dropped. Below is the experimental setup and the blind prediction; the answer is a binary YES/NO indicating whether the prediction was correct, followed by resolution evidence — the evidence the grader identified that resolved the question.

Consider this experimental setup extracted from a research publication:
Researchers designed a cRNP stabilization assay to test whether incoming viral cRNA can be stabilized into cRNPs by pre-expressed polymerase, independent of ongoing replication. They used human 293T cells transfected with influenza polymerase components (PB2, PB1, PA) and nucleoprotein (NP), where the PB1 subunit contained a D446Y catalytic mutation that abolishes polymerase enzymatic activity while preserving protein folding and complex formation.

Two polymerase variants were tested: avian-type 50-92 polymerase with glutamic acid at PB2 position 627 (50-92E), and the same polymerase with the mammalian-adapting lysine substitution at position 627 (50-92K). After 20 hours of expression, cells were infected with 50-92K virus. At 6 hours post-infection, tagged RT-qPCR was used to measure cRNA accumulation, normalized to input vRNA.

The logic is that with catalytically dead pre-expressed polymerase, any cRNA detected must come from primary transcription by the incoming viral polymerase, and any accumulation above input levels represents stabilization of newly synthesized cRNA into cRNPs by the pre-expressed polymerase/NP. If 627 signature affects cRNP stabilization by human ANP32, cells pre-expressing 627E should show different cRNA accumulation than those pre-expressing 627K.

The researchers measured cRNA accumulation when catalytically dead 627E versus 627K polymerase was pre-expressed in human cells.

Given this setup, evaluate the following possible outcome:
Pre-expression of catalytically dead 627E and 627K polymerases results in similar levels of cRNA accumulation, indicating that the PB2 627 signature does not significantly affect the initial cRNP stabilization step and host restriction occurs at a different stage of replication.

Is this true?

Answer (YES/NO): YES